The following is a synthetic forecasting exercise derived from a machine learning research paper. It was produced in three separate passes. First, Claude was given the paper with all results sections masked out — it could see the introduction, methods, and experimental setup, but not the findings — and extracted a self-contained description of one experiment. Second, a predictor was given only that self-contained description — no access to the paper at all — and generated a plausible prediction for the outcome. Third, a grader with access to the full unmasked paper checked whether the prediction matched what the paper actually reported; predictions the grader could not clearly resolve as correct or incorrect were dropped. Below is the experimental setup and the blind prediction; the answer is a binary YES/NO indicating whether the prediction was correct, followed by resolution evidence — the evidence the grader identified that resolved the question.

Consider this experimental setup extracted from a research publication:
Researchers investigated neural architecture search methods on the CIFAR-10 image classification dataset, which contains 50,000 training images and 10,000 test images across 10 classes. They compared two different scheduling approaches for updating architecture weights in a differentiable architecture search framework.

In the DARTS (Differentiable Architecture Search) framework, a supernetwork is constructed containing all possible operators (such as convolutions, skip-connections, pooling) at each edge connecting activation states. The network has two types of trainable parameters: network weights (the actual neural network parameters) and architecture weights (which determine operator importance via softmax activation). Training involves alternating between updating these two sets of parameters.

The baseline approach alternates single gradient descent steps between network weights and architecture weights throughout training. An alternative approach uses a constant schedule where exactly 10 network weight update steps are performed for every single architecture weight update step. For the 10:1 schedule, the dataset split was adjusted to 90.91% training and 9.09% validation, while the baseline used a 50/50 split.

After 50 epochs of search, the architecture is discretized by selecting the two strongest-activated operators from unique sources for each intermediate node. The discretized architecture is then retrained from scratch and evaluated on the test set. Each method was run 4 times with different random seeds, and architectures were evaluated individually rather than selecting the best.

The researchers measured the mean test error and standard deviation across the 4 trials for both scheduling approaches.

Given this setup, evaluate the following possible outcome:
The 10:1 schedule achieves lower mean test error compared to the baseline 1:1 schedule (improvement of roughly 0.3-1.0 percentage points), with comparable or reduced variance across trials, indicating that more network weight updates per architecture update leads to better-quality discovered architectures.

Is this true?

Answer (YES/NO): NO